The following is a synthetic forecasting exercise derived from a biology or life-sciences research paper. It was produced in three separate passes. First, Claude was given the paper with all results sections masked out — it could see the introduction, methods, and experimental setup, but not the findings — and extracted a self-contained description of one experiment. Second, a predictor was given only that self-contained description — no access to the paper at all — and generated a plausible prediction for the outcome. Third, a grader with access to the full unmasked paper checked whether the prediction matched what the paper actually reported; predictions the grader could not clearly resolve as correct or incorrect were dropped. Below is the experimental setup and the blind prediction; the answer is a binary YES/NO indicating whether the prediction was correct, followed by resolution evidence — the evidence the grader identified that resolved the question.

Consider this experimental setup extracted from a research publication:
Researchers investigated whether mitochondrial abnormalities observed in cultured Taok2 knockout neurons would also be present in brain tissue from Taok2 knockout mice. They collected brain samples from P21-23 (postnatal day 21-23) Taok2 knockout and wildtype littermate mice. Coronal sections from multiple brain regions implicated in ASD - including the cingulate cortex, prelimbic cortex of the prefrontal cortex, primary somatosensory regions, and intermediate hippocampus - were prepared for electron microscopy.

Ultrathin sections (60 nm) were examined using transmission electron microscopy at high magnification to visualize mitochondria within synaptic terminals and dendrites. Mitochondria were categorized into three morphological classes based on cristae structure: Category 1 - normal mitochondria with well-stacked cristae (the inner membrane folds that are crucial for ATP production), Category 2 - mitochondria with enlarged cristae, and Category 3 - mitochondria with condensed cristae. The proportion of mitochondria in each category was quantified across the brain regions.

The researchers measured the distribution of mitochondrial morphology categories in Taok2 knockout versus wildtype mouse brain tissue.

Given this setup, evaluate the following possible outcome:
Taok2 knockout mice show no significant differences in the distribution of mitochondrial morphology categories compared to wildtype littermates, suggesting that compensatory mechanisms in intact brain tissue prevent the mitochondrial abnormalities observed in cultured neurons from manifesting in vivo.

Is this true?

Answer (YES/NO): NO